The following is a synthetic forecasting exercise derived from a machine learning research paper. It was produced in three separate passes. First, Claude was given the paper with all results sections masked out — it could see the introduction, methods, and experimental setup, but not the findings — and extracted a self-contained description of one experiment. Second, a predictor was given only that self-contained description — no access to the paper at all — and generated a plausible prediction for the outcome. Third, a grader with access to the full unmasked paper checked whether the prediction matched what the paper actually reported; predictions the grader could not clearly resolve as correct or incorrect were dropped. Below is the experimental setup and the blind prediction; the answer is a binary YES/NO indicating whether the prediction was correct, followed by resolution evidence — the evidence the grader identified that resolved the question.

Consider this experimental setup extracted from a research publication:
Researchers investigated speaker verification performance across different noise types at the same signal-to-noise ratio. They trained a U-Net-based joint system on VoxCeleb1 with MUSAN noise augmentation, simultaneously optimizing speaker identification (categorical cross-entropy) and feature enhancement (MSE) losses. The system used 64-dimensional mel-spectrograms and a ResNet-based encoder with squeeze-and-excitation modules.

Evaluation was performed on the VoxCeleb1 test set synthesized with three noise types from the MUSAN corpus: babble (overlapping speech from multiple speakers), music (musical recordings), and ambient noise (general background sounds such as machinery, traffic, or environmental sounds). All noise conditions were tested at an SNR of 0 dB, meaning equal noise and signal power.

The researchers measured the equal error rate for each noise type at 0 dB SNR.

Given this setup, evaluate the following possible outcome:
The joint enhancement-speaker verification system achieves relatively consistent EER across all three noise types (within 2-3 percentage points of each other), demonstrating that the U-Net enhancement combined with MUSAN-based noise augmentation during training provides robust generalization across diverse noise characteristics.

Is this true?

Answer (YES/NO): NO